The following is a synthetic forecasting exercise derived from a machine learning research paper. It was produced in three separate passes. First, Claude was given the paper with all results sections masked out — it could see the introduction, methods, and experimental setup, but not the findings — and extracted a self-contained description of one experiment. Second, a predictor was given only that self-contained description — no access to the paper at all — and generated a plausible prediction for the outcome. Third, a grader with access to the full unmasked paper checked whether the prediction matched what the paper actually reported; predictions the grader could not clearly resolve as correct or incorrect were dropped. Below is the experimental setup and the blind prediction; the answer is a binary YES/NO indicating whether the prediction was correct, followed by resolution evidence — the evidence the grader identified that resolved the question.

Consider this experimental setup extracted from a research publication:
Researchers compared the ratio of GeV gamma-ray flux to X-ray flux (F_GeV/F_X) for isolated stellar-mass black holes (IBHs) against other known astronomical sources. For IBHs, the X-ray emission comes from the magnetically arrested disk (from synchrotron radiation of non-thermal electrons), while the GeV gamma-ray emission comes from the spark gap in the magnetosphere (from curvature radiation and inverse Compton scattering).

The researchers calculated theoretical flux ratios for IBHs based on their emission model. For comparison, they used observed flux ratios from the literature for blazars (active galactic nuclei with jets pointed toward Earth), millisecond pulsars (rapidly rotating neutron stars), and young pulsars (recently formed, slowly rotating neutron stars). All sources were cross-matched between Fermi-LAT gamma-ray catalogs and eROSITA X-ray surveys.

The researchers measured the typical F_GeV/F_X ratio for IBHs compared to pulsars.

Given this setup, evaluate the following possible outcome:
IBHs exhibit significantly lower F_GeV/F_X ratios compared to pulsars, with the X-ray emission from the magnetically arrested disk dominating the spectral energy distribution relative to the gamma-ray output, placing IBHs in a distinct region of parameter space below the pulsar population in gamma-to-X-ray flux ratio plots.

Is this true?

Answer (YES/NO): YES